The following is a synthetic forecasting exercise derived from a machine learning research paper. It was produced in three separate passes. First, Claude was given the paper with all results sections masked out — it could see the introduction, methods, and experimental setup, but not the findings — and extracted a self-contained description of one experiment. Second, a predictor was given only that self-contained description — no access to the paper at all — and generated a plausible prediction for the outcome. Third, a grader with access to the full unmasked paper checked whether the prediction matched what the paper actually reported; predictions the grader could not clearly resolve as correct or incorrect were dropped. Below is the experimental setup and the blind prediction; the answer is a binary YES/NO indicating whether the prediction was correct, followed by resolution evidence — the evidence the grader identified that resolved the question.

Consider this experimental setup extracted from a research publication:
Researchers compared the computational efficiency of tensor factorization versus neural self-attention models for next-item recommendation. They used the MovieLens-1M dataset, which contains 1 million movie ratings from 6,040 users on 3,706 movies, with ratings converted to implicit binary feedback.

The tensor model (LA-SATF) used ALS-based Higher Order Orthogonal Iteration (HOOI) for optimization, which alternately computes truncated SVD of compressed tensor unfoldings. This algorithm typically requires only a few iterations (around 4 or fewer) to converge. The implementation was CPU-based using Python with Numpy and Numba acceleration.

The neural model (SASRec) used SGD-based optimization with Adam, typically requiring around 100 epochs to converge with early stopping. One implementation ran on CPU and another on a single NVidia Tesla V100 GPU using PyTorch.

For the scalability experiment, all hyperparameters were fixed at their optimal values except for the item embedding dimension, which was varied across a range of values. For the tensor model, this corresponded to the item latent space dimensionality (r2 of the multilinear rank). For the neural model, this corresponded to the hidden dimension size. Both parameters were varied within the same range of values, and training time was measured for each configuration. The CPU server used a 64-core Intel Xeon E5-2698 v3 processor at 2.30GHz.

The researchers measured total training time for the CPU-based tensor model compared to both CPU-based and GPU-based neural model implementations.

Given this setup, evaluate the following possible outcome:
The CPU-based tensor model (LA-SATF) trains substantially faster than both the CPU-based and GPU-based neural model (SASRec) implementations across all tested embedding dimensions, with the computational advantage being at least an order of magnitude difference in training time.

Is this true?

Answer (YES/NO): NO